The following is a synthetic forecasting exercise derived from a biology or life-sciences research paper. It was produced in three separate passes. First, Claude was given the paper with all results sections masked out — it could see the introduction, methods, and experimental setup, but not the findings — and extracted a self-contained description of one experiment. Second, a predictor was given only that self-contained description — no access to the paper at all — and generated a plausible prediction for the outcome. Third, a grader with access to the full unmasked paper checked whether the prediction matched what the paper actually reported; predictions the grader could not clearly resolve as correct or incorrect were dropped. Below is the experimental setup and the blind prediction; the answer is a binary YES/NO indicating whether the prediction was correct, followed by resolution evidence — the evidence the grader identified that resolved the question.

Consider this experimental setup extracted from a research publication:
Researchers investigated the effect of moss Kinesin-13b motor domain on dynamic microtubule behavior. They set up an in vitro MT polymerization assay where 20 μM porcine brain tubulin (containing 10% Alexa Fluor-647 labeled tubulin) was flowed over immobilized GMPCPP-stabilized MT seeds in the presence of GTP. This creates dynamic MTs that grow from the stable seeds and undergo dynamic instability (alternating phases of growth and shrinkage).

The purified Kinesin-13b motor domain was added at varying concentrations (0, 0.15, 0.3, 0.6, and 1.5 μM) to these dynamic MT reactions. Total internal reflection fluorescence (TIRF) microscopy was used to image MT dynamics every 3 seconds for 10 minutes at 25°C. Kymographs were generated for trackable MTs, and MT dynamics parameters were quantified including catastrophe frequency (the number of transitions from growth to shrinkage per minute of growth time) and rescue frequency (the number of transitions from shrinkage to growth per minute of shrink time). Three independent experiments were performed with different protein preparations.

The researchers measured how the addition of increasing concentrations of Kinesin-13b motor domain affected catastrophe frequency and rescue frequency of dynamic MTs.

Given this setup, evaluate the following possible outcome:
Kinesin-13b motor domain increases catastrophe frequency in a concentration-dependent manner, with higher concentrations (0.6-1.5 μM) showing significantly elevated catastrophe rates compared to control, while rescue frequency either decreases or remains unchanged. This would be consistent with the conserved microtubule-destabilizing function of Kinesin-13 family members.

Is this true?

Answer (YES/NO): YES